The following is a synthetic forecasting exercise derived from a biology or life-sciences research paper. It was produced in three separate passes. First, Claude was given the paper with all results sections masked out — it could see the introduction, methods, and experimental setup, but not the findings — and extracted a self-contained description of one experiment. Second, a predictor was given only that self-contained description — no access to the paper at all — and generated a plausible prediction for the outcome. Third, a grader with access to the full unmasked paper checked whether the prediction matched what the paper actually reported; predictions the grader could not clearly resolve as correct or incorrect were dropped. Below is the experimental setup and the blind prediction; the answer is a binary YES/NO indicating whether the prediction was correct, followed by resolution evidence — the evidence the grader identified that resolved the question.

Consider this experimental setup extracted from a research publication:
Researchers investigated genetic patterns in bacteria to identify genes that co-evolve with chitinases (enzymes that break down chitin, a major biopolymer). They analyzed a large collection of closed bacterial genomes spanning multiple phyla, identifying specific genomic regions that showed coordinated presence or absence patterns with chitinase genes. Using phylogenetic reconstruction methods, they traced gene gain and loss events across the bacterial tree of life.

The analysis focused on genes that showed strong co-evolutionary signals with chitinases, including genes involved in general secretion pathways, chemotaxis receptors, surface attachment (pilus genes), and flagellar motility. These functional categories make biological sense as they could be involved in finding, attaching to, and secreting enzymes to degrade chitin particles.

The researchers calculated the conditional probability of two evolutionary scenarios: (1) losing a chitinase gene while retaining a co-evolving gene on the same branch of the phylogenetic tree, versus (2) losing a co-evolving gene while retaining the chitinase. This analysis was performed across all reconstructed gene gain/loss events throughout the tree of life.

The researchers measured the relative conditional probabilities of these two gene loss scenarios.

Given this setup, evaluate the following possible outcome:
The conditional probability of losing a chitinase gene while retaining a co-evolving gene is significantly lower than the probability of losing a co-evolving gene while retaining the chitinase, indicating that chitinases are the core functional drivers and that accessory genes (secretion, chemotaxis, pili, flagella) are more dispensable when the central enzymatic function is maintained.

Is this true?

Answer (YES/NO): NO